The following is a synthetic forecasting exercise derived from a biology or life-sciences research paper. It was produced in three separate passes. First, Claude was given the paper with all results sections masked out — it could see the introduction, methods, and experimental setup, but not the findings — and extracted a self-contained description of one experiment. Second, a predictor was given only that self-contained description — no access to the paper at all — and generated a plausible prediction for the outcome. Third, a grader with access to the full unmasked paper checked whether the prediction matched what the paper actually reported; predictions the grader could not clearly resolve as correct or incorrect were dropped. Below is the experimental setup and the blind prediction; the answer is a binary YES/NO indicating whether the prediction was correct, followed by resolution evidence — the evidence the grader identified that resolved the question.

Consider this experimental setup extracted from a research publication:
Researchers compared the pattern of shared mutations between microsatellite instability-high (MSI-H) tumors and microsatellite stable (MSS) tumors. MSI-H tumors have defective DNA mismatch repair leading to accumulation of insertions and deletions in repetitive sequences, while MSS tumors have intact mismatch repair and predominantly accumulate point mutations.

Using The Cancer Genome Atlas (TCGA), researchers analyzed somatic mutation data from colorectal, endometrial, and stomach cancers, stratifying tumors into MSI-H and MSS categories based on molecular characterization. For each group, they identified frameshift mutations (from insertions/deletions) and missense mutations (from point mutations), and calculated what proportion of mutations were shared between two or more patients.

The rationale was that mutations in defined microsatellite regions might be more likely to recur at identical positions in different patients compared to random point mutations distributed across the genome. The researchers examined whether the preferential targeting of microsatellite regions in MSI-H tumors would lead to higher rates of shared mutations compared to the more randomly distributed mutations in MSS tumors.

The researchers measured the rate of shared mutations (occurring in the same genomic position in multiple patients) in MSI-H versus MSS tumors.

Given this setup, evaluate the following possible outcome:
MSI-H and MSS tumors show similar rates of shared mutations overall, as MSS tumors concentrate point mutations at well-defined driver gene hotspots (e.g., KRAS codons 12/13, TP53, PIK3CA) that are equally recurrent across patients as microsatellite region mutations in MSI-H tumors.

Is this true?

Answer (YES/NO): NO